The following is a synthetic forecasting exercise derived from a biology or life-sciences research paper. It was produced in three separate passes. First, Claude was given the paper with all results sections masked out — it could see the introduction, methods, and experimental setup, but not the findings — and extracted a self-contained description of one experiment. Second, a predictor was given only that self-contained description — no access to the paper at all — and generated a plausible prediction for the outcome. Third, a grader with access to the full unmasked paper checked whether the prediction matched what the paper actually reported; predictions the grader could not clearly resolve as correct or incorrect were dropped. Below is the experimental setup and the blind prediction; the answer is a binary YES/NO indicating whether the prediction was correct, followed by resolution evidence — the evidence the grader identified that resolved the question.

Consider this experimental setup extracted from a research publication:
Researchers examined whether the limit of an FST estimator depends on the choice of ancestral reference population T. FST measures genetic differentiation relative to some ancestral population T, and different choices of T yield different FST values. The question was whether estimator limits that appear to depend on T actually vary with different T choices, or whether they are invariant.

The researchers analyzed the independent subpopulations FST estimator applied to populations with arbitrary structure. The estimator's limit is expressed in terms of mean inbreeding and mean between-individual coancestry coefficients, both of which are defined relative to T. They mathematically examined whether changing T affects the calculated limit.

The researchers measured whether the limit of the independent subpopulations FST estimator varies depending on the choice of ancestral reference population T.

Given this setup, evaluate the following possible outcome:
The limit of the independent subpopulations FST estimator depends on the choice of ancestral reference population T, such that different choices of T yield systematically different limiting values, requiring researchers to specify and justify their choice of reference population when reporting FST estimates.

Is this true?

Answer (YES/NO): NO